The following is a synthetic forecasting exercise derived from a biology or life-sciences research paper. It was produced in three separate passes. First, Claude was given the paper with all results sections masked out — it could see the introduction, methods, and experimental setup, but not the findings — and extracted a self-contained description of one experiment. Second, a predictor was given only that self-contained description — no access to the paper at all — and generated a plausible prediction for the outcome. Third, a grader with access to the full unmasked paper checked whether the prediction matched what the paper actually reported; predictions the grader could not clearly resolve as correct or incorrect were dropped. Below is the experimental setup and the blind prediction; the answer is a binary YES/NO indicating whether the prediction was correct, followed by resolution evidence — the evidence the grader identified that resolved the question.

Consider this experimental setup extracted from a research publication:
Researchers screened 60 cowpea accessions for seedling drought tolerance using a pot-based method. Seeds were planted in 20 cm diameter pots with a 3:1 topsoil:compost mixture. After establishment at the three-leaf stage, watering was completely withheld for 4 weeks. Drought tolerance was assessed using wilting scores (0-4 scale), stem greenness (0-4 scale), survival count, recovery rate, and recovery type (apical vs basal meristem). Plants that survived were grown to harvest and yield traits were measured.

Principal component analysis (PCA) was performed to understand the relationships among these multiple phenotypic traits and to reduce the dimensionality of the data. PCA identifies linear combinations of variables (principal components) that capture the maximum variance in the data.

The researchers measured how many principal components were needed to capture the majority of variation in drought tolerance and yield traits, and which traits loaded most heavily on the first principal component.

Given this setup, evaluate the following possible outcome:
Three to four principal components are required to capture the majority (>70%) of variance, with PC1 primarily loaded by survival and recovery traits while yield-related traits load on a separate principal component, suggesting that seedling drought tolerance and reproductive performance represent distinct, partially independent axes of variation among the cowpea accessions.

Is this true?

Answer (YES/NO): NO